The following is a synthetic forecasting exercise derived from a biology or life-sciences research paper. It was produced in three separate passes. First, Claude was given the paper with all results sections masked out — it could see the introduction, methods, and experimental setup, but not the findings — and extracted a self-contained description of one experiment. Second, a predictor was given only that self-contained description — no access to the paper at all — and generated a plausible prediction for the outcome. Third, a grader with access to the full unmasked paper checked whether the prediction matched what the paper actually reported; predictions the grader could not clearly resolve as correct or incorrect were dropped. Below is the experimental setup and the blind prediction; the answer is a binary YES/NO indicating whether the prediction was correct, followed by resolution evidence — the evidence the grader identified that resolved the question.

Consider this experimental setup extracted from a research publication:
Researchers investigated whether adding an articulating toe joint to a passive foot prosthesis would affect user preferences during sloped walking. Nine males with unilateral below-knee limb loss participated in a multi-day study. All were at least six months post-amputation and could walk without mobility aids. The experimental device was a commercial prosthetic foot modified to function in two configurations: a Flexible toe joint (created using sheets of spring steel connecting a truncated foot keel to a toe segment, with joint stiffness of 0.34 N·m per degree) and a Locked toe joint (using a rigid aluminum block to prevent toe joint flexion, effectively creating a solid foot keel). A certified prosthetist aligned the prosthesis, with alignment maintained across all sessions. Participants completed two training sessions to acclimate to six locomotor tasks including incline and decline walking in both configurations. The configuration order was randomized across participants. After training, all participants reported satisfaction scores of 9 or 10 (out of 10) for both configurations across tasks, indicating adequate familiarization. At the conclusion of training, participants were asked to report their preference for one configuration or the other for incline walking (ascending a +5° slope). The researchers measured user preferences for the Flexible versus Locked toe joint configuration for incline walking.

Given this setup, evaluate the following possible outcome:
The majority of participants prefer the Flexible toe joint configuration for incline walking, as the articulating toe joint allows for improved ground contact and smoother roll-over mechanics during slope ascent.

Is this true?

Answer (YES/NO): NO